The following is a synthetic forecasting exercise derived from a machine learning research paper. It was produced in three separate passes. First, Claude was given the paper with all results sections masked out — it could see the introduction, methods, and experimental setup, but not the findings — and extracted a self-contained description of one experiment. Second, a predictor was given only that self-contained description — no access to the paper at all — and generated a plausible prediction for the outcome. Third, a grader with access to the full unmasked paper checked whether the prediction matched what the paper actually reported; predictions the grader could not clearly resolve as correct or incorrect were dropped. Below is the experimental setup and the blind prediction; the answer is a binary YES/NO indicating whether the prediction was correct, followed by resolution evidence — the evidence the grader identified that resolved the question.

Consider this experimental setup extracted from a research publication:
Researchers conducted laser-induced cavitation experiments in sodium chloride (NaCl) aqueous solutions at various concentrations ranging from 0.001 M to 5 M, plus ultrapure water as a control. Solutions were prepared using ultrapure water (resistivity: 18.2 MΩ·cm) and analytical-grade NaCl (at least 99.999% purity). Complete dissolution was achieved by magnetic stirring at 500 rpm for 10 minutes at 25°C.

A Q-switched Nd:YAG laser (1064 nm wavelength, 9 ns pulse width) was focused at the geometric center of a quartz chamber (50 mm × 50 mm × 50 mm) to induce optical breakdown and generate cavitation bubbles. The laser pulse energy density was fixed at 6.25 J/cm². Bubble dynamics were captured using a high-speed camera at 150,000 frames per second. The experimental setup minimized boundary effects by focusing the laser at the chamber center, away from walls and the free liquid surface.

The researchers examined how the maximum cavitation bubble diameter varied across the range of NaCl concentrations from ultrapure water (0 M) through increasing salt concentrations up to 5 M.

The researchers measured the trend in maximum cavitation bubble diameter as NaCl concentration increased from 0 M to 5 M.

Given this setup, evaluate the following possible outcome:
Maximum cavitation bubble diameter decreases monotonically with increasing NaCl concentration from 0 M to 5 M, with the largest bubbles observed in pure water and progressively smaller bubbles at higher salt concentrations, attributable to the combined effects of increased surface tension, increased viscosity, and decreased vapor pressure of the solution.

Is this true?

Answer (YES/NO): NO